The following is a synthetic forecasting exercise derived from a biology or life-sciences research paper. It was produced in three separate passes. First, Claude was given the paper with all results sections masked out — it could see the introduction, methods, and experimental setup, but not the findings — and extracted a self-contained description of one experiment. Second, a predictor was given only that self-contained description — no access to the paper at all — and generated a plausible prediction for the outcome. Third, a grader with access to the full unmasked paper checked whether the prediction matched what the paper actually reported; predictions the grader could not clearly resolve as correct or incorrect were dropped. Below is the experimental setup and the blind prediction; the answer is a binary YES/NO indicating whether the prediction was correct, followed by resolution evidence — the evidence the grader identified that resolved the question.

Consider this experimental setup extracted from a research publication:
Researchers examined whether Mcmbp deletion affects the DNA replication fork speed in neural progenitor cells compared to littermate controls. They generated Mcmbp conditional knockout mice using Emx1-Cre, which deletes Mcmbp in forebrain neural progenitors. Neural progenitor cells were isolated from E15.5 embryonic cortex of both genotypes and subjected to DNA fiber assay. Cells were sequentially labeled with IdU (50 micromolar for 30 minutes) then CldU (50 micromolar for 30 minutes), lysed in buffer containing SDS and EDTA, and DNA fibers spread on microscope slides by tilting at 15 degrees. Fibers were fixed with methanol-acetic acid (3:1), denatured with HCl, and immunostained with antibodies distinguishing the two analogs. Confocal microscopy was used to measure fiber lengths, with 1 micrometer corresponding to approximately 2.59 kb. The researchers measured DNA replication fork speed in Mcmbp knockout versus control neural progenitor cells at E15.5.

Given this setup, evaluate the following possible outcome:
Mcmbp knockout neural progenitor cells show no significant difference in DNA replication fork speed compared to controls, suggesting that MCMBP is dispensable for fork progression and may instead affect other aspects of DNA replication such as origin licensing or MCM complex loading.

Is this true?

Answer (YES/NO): NO